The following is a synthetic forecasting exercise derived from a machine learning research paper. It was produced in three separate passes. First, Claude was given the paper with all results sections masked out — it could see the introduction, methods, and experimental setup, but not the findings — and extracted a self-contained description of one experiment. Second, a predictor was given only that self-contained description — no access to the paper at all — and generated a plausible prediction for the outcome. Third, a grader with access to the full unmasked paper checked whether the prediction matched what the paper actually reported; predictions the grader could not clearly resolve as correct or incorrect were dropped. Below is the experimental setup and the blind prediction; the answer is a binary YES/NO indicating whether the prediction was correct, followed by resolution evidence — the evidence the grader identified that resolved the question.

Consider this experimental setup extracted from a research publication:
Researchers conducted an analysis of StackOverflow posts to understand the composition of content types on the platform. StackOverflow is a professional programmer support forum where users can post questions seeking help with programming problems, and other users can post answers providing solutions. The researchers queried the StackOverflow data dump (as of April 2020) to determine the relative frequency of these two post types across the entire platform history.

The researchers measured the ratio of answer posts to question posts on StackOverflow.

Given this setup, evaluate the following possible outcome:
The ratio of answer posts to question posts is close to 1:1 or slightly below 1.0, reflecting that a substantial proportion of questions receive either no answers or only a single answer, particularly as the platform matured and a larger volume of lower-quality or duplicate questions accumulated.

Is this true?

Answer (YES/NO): NO